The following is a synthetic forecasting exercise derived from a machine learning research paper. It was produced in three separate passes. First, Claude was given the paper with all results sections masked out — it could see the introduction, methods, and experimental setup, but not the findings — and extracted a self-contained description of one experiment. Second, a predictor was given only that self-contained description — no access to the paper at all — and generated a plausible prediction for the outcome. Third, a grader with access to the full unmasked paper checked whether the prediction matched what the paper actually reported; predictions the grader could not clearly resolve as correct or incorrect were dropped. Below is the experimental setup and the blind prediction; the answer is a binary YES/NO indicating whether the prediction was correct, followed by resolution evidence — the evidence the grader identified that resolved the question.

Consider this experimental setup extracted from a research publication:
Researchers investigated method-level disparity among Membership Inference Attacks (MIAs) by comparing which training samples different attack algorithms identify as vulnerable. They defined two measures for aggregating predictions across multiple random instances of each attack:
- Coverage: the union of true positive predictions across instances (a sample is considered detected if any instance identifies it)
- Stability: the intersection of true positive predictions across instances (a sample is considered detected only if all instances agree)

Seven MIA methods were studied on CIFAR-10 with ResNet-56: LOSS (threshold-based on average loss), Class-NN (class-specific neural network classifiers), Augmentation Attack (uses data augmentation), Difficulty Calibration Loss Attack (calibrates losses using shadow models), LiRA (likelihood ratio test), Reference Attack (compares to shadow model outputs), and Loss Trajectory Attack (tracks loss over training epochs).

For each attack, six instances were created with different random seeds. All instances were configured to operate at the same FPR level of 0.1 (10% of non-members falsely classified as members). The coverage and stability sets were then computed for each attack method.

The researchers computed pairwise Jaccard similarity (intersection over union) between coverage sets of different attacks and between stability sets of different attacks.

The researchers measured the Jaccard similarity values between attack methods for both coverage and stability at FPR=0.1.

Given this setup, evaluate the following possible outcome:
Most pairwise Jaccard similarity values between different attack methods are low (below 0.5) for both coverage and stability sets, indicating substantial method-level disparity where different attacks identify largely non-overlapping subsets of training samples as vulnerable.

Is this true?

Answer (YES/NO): YES